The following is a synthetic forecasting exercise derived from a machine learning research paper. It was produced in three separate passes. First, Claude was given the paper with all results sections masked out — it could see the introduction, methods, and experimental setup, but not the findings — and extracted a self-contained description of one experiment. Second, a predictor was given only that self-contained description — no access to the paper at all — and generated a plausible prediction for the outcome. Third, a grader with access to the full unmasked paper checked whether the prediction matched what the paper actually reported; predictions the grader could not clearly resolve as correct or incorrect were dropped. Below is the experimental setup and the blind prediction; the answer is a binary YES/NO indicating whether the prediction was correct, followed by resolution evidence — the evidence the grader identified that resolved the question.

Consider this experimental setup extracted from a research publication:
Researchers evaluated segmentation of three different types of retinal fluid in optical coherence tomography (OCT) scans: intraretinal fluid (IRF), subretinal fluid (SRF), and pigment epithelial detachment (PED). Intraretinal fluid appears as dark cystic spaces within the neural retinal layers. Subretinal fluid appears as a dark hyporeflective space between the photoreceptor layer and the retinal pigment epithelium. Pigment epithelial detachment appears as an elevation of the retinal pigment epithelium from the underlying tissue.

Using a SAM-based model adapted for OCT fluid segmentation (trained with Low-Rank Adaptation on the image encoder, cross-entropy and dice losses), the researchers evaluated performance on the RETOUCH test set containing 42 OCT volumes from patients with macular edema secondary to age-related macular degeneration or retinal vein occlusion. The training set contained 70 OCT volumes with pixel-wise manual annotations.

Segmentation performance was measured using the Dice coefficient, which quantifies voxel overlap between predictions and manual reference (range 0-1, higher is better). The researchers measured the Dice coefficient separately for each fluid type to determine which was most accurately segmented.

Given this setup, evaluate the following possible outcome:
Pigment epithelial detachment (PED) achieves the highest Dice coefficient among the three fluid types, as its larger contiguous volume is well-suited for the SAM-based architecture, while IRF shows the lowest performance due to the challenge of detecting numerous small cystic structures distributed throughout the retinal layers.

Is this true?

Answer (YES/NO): NO